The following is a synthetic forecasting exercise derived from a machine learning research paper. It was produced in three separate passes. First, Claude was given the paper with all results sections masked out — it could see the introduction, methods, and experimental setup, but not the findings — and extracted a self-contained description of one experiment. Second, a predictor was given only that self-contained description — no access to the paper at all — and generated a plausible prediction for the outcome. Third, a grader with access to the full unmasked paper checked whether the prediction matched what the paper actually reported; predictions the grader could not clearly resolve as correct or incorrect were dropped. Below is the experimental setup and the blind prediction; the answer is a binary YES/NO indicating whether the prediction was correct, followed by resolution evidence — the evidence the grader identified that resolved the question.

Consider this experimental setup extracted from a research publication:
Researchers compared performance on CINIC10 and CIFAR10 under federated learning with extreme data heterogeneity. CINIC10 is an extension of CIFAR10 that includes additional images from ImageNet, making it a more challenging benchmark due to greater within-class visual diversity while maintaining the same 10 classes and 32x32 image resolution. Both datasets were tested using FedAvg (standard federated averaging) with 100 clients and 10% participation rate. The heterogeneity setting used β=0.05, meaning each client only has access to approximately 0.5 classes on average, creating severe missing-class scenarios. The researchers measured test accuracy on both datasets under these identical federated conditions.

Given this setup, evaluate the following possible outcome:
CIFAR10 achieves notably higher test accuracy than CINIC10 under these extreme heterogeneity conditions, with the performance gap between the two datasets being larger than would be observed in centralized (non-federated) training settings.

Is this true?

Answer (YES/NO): NO